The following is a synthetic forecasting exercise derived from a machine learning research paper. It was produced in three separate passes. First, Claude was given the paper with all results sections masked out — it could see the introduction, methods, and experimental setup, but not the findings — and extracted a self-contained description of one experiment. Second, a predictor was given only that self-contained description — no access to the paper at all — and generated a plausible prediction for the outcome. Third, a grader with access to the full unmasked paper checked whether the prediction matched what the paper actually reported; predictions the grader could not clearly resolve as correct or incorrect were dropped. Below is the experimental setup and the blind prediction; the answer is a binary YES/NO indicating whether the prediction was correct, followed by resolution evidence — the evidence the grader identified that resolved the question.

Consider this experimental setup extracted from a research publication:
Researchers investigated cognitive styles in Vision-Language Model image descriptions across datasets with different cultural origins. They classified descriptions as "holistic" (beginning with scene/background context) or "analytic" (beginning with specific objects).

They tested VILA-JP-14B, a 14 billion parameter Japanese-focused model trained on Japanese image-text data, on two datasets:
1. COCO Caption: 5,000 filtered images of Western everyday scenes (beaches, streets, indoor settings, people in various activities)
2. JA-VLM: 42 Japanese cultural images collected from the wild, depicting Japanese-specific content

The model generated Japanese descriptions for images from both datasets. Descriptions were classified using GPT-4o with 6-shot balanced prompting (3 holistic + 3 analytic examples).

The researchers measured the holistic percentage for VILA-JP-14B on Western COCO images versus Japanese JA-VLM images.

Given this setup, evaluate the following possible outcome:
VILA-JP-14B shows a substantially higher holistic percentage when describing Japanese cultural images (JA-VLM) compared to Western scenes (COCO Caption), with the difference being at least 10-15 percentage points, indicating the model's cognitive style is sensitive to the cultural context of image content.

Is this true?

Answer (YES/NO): YES